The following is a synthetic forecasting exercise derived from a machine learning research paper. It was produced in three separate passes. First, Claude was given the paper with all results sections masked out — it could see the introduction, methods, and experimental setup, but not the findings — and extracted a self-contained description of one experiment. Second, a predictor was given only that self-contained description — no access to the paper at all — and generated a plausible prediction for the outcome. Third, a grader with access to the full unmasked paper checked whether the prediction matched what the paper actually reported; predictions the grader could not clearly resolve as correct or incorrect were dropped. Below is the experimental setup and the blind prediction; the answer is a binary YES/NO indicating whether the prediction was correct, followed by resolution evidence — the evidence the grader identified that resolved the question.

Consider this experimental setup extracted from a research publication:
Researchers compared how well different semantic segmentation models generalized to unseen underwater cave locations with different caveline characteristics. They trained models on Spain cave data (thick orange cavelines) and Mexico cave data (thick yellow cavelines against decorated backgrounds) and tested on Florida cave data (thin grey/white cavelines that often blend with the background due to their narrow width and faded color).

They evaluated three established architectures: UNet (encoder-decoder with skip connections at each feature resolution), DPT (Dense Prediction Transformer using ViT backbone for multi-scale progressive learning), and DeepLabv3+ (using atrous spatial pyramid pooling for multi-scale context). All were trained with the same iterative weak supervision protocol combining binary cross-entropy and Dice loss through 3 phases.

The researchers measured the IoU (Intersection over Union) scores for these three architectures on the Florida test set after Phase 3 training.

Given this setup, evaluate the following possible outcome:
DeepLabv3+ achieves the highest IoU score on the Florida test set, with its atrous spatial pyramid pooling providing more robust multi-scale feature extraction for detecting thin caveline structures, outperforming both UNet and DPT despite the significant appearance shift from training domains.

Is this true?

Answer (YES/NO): YES